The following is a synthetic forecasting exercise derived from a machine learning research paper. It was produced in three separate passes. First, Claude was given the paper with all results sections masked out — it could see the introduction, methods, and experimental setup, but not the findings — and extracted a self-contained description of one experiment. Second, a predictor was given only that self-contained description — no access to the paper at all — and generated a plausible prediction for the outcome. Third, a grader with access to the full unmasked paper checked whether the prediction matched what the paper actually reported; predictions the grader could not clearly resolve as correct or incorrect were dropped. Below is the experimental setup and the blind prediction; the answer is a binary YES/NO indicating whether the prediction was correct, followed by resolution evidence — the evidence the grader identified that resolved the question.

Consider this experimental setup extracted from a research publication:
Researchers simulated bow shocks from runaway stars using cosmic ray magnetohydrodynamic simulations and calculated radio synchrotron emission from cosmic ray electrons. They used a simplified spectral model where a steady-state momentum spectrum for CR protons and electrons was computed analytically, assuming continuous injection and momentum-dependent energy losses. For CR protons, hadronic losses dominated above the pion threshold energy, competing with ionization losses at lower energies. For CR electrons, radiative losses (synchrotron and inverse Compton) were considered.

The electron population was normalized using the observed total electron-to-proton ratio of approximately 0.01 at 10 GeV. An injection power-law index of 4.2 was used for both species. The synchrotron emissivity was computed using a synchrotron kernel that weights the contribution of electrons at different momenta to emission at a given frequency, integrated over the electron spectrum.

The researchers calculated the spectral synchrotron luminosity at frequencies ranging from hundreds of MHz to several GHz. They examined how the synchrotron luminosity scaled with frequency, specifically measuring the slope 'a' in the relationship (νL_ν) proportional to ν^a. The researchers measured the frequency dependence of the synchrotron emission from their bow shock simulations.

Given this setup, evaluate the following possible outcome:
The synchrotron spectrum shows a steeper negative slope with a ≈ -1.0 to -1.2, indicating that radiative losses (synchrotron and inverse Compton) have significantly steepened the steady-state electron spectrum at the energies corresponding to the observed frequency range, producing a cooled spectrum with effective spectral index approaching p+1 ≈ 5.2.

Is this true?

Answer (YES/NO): NO